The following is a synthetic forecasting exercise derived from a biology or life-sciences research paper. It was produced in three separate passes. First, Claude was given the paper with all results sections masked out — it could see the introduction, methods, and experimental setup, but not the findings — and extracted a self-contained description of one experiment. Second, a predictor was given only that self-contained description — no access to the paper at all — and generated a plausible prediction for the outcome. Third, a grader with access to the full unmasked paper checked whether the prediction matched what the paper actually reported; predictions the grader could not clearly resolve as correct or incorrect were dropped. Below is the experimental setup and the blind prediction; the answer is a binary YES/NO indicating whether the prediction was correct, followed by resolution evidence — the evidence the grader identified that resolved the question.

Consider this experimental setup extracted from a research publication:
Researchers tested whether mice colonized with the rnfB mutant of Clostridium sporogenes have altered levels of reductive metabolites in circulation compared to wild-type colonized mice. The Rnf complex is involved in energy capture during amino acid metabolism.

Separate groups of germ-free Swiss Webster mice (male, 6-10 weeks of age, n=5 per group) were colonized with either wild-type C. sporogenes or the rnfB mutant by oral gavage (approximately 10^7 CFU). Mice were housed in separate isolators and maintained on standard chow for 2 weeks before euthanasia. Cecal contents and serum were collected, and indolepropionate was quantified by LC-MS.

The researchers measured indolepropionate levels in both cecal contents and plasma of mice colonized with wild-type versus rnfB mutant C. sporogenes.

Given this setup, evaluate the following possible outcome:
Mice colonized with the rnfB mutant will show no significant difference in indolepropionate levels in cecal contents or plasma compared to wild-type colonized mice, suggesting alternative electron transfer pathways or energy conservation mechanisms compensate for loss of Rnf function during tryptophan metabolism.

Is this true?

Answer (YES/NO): NO